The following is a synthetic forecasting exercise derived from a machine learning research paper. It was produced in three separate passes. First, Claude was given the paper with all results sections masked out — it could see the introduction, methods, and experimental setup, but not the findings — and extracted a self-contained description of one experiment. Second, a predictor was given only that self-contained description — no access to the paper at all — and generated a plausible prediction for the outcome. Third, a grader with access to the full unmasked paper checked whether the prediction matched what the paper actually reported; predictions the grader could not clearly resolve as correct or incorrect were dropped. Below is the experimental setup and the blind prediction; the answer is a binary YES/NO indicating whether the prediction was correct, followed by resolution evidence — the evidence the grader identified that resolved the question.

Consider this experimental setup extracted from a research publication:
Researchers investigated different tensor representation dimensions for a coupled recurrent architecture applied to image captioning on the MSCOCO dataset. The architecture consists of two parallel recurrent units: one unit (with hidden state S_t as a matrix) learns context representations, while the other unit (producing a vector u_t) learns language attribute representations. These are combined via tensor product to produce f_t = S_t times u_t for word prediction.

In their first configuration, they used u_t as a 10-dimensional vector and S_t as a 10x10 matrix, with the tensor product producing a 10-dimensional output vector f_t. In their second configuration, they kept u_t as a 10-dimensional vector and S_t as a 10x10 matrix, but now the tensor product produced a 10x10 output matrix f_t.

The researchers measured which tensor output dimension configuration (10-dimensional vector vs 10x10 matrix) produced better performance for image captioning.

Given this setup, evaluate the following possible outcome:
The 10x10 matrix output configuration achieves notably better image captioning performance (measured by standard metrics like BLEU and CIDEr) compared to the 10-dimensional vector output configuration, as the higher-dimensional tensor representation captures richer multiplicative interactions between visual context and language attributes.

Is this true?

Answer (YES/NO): YES